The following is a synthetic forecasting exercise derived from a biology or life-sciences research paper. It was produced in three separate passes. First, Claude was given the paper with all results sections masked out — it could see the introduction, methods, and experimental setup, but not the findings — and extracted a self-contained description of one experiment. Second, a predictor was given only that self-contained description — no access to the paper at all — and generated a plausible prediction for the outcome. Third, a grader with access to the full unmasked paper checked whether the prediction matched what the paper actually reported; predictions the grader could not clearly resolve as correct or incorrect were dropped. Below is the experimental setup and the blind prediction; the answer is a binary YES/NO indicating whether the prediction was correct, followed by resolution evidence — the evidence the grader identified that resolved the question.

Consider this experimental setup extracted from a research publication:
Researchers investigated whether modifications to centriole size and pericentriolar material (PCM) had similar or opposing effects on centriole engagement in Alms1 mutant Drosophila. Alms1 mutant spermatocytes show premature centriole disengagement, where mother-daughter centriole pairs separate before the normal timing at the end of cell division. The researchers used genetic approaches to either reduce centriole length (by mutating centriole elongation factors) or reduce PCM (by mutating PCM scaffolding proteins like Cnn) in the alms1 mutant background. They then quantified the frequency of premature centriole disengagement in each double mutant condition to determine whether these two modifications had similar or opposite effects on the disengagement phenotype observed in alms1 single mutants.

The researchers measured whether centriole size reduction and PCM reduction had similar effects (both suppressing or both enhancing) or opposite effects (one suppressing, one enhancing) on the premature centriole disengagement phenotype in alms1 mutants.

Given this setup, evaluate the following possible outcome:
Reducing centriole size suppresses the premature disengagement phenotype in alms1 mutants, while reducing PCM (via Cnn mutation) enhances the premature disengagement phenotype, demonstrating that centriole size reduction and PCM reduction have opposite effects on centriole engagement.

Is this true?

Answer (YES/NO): YES